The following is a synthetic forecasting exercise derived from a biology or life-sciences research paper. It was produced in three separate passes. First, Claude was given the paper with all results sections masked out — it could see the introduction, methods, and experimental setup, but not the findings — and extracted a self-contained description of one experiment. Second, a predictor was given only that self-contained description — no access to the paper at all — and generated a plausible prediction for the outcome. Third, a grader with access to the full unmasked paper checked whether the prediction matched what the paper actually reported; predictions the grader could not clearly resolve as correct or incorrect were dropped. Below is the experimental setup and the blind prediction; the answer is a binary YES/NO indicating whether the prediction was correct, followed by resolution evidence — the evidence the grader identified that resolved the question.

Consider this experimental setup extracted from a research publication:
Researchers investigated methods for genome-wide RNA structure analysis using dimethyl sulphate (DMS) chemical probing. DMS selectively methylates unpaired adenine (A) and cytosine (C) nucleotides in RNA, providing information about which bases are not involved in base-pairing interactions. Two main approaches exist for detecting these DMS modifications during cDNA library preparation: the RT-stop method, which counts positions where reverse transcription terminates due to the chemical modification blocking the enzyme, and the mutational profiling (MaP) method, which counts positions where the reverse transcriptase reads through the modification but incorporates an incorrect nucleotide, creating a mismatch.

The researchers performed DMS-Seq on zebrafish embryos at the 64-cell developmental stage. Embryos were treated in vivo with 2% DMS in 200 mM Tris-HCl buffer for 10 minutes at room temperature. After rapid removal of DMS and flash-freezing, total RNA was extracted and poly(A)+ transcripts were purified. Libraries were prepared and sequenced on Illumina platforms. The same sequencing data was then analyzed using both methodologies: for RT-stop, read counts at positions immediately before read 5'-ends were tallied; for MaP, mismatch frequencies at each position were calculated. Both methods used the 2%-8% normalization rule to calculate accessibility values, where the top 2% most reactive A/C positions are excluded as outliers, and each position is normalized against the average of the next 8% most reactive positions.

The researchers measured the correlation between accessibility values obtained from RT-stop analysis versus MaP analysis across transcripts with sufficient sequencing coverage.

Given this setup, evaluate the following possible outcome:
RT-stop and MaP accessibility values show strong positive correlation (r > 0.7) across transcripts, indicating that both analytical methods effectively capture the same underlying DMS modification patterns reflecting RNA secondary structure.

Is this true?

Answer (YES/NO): NO